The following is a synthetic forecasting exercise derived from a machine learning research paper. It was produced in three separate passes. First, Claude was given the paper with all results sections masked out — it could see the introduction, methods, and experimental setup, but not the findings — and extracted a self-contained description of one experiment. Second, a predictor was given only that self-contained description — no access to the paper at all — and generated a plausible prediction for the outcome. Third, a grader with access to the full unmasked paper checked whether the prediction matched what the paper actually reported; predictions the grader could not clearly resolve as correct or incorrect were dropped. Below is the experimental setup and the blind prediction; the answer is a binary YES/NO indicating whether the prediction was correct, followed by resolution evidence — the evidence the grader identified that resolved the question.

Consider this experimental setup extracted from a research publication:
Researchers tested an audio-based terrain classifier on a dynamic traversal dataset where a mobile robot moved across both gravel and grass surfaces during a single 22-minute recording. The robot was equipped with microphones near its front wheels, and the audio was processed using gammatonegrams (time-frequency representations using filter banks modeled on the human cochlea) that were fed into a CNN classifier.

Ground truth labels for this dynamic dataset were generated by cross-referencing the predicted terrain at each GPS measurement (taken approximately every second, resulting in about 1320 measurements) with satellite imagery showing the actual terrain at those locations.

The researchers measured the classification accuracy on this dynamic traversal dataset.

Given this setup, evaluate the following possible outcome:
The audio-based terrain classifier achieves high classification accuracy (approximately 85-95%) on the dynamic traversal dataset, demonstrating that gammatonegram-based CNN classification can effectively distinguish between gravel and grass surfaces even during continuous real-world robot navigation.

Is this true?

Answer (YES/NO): NO